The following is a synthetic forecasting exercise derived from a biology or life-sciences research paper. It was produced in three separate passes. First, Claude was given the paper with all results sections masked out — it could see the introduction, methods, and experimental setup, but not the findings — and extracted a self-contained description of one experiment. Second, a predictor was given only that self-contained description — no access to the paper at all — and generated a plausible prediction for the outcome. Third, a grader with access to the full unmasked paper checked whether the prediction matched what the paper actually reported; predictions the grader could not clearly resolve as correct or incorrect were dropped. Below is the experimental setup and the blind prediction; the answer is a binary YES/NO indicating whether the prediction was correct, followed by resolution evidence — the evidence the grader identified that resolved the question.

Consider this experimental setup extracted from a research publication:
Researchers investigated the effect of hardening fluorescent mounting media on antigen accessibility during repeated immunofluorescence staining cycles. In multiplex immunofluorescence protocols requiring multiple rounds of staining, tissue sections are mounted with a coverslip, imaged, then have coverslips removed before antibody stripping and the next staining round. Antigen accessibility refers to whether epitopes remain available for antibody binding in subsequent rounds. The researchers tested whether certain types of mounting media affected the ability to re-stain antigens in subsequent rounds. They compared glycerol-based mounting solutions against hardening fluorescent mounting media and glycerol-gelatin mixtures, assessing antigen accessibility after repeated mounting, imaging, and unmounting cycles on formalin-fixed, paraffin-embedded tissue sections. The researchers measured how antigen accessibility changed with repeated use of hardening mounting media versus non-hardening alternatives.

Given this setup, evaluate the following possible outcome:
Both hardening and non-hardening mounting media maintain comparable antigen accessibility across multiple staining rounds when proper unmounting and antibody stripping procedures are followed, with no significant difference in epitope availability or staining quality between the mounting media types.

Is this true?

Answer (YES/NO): NO